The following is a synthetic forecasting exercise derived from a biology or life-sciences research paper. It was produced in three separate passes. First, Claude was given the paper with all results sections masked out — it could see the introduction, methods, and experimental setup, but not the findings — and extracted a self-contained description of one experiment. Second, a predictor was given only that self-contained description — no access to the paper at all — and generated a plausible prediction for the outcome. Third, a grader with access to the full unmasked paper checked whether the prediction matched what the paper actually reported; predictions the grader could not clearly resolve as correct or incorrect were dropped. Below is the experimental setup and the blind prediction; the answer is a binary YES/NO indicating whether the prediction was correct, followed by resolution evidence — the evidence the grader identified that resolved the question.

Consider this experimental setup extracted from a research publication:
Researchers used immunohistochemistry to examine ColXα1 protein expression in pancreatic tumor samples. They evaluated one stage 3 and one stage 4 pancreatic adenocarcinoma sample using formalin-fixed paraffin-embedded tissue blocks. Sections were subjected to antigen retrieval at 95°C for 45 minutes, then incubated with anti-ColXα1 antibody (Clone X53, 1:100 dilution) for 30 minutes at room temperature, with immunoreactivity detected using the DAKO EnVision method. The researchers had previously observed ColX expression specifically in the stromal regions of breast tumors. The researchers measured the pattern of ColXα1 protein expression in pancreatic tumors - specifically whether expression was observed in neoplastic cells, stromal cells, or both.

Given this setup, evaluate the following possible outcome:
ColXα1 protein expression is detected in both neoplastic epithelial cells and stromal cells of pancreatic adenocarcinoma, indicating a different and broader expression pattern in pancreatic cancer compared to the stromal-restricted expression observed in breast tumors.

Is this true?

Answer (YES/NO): NO